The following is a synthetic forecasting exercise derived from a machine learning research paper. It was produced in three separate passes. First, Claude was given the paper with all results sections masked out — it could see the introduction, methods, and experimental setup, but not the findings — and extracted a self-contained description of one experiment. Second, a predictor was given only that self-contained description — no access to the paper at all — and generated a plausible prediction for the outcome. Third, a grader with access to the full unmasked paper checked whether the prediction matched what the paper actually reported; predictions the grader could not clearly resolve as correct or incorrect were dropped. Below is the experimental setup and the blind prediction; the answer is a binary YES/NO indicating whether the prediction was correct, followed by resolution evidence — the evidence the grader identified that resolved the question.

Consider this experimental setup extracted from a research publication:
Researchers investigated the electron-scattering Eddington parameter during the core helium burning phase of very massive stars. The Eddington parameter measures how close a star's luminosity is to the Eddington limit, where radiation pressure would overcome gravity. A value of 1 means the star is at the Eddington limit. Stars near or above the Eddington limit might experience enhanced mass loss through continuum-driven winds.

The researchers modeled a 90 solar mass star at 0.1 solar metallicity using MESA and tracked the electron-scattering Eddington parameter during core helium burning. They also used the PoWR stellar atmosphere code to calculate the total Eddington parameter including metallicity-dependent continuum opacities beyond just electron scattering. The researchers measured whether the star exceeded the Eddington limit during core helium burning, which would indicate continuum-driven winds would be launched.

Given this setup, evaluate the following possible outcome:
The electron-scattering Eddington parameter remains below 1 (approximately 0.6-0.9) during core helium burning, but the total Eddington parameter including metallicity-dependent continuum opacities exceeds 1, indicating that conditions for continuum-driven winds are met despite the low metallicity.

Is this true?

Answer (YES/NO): NO